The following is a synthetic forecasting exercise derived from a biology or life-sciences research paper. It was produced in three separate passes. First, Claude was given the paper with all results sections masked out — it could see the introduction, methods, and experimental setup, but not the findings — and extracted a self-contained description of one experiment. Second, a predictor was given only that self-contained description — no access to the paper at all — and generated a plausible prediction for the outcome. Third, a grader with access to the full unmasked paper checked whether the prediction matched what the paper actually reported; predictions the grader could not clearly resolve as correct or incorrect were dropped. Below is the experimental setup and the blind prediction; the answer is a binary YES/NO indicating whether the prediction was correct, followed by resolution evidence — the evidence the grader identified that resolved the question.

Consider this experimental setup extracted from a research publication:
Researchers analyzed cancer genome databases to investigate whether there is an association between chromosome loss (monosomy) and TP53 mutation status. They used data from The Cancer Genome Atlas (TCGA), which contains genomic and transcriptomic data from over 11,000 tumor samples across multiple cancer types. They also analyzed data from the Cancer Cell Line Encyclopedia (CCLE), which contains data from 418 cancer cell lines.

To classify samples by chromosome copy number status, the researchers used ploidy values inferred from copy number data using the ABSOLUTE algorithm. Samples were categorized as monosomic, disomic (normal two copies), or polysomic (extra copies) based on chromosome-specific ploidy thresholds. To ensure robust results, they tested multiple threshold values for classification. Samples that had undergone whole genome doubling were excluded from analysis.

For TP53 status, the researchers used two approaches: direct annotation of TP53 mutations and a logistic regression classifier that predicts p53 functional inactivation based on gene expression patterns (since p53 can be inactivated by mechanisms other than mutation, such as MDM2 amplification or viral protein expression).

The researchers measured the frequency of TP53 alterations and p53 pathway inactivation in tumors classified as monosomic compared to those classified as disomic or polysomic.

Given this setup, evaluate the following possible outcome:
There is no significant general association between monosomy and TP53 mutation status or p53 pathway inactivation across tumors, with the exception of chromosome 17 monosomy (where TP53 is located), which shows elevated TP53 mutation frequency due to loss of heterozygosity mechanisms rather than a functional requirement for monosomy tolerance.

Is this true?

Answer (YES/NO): NO